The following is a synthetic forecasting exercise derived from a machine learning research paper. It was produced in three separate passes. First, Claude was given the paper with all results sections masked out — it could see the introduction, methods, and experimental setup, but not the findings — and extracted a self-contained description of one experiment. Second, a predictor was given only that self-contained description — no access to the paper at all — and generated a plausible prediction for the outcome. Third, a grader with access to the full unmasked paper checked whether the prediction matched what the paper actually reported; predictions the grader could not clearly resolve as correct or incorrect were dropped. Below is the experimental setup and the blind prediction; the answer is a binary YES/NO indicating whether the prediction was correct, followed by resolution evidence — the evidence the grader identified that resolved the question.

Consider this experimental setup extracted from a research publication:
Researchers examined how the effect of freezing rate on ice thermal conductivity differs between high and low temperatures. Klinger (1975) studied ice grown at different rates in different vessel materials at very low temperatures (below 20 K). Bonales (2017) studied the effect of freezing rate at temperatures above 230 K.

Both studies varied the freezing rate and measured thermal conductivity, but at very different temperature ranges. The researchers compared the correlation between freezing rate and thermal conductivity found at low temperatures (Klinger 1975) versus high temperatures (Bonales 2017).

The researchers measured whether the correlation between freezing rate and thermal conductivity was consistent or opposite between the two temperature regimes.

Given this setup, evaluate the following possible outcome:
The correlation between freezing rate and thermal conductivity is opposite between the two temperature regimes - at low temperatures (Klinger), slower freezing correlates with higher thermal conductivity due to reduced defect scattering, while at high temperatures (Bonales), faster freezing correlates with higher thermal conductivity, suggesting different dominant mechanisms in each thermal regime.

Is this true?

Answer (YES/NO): YES